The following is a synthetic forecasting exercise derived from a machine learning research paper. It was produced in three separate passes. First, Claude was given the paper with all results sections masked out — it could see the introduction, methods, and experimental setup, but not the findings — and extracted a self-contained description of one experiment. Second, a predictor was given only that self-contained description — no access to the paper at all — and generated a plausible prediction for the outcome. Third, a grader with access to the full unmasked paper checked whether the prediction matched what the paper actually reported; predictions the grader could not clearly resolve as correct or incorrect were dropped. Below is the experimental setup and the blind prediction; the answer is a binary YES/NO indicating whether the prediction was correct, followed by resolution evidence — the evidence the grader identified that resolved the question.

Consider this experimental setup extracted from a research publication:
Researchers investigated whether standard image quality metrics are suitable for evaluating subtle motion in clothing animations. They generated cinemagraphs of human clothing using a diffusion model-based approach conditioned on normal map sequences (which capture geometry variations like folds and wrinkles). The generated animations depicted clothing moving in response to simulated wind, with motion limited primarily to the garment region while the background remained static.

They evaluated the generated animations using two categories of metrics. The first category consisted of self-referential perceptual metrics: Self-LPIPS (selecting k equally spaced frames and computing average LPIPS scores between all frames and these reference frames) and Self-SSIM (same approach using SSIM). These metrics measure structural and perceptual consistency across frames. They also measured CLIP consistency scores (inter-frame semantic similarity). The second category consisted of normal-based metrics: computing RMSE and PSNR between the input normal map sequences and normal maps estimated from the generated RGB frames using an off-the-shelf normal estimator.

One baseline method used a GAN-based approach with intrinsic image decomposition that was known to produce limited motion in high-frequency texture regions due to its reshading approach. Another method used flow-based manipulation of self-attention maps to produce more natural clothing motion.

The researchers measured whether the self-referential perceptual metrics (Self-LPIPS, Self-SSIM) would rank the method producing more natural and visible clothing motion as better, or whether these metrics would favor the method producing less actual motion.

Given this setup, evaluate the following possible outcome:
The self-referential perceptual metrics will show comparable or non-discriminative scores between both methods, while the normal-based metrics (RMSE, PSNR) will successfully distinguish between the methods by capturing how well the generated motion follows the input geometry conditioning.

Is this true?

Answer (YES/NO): NO